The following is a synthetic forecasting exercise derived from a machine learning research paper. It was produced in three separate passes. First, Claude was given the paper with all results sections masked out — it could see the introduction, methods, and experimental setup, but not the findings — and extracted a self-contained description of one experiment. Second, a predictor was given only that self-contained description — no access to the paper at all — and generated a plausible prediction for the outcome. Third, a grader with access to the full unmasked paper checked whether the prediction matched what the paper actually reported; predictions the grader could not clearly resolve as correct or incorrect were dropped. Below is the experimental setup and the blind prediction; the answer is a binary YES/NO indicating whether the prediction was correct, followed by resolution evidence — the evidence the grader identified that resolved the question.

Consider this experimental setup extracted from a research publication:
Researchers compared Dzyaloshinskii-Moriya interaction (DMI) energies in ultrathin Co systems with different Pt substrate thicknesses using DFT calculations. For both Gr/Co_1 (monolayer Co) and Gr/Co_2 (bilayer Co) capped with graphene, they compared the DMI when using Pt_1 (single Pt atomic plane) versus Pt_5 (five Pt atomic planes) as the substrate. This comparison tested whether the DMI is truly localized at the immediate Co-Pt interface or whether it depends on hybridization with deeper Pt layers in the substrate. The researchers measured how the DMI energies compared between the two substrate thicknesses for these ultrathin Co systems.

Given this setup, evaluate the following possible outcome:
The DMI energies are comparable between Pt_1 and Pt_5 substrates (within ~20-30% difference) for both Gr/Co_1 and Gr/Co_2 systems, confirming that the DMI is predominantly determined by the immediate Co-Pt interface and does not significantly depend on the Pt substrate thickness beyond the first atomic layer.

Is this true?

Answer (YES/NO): NO